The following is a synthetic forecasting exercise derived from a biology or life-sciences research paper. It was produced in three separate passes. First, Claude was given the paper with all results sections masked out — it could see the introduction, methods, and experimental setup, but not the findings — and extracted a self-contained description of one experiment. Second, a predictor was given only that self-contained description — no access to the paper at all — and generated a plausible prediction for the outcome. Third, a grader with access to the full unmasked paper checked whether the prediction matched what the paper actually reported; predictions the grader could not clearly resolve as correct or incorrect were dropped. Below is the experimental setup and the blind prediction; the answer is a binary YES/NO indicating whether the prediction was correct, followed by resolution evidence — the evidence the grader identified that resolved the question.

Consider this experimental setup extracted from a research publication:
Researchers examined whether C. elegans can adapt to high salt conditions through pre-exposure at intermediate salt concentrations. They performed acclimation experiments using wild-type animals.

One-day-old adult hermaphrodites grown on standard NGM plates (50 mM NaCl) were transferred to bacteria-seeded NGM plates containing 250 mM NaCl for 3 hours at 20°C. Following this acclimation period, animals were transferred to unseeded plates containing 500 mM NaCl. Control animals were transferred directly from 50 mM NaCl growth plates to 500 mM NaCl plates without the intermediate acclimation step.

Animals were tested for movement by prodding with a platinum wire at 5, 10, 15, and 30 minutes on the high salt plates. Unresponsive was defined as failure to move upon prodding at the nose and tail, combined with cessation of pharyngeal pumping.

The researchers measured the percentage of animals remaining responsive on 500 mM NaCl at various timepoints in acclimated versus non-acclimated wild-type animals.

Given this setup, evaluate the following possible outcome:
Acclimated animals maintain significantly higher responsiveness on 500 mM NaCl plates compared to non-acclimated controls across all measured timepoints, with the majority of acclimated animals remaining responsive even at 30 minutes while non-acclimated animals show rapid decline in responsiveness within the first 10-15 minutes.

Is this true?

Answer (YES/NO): YES